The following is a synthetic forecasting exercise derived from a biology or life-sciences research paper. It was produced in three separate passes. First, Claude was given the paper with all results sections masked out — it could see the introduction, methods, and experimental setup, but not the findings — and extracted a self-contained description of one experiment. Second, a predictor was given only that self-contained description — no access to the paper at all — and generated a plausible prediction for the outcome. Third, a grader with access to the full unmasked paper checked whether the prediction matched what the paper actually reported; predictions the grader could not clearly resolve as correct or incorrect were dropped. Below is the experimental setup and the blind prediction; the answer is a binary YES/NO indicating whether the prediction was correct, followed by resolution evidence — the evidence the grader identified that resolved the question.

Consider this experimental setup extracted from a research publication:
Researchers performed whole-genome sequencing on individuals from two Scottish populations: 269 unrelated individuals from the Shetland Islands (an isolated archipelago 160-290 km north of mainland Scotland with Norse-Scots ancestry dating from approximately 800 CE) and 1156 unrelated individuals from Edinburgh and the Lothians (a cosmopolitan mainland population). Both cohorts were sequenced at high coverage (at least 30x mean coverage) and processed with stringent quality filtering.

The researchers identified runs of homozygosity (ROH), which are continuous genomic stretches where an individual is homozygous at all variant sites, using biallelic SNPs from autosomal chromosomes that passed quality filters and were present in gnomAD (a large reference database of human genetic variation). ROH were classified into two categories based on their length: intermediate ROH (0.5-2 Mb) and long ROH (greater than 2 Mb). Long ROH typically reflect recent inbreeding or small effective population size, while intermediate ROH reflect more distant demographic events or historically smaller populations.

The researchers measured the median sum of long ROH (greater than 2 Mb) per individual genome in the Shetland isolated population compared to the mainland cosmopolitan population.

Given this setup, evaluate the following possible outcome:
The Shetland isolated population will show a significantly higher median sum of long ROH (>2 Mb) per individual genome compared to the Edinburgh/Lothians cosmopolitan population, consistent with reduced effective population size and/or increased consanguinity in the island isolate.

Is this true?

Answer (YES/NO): YES